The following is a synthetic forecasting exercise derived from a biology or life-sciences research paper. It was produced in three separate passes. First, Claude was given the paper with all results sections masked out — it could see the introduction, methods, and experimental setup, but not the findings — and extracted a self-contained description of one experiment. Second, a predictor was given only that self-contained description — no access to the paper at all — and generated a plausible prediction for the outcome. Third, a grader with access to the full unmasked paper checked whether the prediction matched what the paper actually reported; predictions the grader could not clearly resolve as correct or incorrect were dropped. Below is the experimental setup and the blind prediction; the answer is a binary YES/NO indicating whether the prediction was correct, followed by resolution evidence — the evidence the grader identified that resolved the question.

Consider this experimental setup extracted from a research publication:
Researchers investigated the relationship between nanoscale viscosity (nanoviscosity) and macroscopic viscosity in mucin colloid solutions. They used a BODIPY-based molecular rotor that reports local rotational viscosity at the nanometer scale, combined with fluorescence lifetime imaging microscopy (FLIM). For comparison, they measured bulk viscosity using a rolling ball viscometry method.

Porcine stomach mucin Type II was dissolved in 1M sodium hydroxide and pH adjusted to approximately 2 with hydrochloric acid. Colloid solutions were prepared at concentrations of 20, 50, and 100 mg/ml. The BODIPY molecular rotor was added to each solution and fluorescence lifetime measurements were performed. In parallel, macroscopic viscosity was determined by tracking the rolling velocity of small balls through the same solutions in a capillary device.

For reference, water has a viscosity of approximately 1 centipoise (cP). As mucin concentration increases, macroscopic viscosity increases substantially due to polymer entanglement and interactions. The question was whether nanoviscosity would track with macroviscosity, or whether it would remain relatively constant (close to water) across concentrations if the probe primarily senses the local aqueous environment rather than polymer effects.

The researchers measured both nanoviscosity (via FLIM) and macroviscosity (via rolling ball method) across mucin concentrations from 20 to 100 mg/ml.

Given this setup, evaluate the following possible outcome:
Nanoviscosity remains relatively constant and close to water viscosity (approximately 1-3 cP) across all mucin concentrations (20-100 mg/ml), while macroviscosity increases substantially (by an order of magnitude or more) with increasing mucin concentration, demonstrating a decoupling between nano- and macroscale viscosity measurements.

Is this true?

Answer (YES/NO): NO